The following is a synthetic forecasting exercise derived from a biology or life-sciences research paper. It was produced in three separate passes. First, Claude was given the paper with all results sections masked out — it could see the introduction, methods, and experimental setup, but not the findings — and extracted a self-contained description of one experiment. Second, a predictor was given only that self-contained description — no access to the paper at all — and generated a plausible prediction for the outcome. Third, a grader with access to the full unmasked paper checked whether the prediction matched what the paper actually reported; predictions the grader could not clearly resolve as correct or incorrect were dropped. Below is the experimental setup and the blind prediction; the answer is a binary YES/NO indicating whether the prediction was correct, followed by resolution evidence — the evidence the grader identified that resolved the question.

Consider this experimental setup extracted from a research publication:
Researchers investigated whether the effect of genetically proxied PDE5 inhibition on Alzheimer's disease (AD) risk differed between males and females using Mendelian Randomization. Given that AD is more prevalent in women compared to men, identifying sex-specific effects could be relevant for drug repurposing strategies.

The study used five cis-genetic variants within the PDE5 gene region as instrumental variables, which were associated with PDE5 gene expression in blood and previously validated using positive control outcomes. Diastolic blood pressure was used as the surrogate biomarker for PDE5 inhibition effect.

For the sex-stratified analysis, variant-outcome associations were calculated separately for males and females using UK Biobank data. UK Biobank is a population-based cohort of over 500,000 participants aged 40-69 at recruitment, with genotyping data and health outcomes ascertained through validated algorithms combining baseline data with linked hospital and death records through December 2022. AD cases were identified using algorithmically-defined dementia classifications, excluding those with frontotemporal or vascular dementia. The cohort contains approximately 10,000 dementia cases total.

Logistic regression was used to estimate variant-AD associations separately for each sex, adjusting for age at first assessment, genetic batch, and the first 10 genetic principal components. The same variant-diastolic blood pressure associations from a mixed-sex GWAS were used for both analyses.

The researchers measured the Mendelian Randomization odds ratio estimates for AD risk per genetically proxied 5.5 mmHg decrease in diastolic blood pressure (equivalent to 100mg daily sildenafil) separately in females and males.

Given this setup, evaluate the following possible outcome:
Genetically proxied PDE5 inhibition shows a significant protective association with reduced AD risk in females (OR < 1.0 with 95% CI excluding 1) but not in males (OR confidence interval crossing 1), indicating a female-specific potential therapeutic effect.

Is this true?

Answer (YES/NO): NO